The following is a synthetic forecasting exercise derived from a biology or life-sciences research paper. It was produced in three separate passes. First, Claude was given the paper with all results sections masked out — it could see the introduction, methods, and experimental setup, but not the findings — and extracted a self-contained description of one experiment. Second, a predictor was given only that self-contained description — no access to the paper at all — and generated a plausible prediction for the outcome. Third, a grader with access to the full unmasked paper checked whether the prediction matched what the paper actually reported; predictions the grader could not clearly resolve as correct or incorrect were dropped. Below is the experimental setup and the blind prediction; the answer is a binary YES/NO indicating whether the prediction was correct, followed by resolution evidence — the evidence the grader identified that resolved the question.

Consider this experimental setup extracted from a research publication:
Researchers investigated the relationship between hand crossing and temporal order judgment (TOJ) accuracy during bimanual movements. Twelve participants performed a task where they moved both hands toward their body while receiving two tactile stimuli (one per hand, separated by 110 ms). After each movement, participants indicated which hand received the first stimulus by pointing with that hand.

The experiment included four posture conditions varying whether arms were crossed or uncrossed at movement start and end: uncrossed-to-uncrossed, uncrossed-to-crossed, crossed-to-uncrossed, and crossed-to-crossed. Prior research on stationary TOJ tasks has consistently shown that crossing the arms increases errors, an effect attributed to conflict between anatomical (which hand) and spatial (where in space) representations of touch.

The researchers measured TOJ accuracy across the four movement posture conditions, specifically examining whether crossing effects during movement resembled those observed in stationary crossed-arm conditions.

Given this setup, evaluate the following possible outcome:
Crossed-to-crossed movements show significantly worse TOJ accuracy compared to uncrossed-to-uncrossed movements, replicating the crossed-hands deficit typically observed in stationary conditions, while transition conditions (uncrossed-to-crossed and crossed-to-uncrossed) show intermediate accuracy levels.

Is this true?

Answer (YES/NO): YES